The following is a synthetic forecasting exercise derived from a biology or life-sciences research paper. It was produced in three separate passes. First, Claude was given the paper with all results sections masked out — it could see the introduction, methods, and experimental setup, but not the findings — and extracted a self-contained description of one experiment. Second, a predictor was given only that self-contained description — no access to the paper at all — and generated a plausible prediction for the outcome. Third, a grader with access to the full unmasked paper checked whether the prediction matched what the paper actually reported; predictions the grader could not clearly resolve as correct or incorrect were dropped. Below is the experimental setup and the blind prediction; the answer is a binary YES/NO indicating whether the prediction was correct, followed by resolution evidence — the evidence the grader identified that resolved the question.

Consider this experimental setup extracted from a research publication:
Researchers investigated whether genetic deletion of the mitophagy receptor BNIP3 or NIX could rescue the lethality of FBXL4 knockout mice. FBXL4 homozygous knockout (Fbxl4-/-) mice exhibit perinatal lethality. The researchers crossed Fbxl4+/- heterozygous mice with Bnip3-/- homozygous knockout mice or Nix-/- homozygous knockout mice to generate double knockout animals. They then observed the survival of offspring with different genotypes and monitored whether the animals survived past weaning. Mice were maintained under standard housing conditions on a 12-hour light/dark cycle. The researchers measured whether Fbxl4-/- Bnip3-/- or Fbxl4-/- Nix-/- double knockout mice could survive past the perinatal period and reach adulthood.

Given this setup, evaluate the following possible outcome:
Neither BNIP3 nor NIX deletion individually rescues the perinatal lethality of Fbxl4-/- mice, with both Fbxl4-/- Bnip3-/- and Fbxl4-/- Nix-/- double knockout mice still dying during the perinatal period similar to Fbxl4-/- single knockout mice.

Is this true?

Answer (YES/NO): NO